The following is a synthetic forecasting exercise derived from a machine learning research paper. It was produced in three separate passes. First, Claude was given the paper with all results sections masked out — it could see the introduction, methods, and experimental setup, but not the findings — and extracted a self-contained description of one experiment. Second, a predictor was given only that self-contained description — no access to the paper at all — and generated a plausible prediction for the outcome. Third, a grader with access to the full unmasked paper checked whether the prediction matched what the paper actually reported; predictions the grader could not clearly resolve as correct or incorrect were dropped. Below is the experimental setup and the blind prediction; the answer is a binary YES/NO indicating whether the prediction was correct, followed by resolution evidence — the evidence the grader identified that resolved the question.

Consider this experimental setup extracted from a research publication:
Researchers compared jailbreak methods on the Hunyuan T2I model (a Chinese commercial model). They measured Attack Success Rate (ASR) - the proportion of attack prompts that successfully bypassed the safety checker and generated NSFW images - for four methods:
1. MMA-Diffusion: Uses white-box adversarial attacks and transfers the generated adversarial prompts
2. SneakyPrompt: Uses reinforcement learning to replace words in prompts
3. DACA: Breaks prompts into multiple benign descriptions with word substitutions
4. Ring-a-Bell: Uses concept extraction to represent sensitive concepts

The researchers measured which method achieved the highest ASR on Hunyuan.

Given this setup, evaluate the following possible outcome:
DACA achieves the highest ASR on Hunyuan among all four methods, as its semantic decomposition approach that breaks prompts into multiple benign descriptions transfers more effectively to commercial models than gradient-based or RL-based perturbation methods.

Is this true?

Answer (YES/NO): NO